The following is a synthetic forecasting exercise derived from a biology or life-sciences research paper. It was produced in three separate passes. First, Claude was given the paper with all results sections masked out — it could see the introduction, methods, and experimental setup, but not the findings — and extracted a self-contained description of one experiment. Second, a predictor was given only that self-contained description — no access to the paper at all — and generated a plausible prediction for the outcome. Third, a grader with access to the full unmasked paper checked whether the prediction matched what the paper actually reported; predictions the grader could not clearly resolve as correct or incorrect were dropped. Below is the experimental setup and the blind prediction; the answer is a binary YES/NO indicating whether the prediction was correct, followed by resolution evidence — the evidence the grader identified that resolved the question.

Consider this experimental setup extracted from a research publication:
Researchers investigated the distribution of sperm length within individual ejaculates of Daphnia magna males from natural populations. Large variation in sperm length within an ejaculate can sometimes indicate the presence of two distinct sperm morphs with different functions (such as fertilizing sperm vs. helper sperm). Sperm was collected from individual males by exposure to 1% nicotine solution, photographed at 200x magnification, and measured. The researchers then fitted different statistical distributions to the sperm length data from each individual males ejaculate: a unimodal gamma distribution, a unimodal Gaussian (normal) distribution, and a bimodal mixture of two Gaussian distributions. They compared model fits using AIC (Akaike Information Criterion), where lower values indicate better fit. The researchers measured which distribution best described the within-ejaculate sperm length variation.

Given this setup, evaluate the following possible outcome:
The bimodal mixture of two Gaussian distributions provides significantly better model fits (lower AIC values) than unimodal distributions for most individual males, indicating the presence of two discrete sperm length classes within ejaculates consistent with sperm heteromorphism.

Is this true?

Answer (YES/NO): NO